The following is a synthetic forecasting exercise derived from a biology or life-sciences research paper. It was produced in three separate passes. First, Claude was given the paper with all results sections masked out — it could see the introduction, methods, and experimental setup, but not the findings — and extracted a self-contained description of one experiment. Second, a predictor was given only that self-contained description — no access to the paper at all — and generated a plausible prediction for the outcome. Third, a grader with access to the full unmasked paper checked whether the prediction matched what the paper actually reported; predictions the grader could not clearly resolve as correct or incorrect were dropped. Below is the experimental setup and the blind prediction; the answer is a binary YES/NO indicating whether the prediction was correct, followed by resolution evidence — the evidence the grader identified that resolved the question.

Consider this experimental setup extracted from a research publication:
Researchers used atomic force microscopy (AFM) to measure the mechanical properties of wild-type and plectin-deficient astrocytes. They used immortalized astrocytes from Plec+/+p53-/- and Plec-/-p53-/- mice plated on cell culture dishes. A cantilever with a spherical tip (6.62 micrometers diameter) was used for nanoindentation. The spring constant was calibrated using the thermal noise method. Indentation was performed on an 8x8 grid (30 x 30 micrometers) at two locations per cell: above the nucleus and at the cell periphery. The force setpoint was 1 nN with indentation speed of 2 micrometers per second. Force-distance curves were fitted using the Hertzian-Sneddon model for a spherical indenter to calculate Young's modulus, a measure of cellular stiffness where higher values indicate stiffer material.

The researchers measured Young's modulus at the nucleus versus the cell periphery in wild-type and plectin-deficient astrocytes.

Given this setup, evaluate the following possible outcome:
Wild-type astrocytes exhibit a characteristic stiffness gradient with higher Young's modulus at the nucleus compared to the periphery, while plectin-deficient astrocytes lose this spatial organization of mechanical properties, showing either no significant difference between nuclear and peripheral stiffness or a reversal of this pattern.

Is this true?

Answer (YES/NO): NO